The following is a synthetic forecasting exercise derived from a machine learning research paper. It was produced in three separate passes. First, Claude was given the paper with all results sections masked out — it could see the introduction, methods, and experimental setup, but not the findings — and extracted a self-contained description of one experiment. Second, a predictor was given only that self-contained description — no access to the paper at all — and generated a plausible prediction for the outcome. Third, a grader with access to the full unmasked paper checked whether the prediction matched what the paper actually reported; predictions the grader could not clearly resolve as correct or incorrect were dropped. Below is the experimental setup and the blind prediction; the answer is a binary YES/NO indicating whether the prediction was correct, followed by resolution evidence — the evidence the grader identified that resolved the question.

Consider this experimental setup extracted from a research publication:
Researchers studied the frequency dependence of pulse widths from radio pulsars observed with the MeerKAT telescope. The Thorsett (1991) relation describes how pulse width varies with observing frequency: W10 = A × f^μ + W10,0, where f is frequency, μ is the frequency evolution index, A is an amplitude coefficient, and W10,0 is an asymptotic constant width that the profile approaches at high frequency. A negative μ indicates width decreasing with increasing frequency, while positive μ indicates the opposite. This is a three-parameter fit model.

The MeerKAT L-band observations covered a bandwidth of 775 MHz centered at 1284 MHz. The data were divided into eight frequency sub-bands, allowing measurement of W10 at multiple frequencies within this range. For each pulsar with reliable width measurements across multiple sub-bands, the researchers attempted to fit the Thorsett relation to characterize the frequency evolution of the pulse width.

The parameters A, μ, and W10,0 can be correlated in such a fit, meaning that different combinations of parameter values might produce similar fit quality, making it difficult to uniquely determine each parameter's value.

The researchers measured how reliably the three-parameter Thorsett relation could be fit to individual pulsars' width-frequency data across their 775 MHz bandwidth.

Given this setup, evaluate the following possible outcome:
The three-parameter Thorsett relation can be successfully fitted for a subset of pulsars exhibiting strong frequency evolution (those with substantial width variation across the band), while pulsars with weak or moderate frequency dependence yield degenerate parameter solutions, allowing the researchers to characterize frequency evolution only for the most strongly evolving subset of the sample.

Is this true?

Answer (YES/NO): NO